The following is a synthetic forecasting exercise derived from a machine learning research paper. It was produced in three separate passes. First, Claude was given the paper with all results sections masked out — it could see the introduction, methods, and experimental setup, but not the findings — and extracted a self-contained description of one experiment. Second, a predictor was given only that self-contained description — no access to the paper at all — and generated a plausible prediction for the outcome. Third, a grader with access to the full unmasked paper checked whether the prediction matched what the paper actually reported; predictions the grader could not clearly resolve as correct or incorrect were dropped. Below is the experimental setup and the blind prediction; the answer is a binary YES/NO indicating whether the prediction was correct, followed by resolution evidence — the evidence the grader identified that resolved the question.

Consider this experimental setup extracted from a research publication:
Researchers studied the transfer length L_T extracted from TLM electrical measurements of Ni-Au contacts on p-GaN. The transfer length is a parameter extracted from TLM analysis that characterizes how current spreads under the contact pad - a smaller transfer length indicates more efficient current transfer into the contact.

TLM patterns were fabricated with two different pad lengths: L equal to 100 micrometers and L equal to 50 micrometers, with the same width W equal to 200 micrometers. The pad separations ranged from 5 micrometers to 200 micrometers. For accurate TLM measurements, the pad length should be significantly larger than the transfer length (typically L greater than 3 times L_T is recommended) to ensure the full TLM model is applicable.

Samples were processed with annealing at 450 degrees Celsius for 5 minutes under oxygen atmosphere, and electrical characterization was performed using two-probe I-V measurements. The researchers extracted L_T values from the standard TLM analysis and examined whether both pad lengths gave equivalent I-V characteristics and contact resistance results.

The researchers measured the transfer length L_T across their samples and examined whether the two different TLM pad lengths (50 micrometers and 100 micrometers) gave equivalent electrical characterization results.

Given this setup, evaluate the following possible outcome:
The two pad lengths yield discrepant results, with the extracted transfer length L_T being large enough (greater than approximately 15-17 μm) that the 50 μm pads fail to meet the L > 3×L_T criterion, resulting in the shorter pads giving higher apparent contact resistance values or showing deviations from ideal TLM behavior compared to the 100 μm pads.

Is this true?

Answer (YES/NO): NO